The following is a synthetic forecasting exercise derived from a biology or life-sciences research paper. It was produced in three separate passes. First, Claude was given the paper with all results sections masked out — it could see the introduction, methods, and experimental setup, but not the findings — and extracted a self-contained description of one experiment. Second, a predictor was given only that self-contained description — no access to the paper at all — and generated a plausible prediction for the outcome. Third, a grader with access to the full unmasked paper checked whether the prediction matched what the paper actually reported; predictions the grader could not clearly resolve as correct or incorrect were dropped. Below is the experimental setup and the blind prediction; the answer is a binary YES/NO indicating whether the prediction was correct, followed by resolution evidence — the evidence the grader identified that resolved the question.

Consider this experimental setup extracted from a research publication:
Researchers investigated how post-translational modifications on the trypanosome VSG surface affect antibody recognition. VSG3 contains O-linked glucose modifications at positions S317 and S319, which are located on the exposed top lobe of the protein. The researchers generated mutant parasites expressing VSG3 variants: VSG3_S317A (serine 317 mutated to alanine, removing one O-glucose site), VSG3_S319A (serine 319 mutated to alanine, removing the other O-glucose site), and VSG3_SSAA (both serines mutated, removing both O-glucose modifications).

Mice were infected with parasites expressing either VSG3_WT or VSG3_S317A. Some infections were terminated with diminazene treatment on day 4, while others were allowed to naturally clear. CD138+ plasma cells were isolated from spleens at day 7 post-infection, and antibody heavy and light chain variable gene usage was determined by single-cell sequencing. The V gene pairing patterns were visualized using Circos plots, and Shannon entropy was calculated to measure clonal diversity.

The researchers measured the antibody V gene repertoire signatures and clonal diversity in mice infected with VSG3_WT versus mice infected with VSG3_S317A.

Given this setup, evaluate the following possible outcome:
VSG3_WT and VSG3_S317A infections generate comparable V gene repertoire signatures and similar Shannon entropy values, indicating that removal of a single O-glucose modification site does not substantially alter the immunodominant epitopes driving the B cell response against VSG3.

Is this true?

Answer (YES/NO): NO